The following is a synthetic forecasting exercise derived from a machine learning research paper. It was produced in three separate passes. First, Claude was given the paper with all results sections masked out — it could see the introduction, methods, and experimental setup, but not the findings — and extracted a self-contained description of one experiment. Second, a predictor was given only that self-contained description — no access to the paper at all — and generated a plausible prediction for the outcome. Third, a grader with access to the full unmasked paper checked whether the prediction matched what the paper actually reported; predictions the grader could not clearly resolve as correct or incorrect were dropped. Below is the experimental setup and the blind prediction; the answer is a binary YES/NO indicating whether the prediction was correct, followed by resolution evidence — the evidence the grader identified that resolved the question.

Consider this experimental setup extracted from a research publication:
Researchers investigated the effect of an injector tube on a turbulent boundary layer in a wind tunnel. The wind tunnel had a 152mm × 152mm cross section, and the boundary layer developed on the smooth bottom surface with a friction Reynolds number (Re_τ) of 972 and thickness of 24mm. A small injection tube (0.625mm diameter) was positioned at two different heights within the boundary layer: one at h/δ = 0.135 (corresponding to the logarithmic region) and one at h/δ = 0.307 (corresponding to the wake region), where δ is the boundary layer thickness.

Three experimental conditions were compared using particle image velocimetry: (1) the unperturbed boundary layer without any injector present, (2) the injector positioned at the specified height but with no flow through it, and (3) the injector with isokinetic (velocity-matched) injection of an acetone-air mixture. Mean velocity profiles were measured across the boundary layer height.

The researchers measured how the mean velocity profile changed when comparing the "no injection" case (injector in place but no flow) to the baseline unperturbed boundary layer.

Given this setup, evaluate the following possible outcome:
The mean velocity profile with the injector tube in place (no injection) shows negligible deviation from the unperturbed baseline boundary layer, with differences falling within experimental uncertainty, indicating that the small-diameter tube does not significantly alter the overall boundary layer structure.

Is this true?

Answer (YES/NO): NO